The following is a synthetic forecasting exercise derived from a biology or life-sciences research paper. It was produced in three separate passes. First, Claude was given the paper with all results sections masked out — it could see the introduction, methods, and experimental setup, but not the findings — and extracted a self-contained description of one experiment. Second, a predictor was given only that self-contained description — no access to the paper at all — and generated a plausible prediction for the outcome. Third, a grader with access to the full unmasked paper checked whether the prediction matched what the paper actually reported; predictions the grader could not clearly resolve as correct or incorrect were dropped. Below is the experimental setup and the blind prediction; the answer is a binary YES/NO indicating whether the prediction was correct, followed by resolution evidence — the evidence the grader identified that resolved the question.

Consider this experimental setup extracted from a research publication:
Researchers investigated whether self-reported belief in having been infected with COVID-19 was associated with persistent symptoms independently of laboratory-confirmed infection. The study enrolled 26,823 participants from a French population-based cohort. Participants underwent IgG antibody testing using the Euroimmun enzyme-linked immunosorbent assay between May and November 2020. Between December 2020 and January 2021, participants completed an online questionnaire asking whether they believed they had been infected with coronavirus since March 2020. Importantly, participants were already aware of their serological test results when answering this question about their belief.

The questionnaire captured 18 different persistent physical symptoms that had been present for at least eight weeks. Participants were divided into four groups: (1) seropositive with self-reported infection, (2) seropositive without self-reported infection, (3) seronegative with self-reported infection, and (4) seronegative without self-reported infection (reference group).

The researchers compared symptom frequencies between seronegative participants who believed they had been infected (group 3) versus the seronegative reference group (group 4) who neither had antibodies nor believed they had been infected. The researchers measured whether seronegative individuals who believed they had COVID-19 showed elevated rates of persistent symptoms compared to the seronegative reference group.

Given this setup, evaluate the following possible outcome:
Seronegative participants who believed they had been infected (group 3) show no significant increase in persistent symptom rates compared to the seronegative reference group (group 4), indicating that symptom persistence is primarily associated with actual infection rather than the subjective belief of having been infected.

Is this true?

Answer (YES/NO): NO